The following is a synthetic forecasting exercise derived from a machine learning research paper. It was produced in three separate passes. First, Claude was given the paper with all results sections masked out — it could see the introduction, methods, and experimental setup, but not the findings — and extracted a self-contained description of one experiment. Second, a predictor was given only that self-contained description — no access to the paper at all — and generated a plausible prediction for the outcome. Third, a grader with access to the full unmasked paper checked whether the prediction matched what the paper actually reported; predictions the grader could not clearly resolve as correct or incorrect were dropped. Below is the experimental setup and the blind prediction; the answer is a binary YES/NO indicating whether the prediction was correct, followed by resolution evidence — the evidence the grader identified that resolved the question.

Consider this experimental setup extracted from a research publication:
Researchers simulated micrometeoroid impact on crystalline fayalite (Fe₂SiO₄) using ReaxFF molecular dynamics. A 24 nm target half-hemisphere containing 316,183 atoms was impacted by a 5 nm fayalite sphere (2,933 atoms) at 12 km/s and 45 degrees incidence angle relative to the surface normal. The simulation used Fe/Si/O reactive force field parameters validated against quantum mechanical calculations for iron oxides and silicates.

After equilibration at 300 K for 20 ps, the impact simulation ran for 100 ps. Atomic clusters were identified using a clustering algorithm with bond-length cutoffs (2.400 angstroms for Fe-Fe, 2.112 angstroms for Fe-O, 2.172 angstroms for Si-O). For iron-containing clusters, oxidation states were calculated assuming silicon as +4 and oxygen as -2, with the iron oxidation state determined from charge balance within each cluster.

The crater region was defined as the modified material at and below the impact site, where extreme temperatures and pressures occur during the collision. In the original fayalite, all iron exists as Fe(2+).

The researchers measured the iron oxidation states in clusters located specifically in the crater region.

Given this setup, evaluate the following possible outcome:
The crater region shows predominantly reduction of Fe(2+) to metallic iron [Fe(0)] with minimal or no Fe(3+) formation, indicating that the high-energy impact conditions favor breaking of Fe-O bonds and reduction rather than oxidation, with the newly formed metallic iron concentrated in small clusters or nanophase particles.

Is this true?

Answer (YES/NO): YES